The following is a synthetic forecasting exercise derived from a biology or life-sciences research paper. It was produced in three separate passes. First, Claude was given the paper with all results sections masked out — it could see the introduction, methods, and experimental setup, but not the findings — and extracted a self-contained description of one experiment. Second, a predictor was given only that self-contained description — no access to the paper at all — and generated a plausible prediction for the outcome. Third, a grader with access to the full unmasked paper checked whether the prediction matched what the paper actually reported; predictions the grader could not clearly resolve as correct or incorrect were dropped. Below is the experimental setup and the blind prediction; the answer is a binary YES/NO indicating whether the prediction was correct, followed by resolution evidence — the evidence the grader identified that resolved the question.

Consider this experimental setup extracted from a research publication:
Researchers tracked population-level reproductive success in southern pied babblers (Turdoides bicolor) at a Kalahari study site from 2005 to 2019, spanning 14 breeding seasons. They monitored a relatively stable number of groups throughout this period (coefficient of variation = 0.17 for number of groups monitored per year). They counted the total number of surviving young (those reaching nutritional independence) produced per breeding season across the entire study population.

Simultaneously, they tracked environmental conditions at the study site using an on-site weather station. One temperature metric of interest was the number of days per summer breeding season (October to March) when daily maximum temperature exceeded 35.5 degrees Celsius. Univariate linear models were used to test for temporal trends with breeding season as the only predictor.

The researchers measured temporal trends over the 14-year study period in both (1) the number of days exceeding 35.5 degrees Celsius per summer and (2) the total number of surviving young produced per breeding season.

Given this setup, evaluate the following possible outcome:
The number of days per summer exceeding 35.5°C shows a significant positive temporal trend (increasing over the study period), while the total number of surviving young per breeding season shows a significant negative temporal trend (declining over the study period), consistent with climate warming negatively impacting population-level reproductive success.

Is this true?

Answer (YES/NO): YES